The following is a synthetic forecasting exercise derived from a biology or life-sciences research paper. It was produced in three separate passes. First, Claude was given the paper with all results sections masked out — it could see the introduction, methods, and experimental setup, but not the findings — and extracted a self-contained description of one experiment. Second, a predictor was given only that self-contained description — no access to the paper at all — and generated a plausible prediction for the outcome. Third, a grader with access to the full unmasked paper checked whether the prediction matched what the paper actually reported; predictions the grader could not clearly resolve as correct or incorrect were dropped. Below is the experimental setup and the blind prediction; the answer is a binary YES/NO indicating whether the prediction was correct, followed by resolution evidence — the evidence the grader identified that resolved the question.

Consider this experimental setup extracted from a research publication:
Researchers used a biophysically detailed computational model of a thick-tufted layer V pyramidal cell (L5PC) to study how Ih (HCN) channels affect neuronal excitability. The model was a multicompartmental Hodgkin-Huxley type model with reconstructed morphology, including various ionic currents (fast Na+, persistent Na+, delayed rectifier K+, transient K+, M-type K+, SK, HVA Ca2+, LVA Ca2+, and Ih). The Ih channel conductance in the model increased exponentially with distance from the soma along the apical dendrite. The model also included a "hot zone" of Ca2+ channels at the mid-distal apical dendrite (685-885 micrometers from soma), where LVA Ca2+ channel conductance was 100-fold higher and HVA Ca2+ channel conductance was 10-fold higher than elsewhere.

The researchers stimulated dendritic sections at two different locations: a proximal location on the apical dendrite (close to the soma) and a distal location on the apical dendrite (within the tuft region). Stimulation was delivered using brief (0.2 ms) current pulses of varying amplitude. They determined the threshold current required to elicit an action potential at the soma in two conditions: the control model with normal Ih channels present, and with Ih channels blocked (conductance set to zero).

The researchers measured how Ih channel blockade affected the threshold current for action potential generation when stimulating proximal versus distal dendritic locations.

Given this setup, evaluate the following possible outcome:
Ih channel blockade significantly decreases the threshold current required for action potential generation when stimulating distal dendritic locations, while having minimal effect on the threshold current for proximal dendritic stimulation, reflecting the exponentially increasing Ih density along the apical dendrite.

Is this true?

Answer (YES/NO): NO